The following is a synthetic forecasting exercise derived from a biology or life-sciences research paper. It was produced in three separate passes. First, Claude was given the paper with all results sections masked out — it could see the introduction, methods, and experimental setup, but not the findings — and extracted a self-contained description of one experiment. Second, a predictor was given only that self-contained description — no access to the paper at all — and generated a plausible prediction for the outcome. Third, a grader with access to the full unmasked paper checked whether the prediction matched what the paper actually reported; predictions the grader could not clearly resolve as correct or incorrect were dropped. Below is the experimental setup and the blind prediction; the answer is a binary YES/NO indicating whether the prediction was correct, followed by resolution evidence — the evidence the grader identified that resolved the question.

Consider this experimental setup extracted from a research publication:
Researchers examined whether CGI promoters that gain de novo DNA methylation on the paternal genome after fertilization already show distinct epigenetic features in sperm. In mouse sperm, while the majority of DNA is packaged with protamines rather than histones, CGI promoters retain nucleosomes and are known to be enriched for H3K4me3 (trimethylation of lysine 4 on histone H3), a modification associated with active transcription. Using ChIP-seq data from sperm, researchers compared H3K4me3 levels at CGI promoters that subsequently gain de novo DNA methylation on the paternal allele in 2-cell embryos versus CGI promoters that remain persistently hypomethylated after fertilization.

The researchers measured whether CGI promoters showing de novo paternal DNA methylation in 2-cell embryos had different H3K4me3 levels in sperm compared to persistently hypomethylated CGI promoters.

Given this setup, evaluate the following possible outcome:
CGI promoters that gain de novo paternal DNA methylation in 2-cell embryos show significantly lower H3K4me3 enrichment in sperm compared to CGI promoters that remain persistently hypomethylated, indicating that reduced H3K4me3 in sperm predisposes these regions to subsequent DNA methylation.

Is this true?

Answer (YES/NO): NO